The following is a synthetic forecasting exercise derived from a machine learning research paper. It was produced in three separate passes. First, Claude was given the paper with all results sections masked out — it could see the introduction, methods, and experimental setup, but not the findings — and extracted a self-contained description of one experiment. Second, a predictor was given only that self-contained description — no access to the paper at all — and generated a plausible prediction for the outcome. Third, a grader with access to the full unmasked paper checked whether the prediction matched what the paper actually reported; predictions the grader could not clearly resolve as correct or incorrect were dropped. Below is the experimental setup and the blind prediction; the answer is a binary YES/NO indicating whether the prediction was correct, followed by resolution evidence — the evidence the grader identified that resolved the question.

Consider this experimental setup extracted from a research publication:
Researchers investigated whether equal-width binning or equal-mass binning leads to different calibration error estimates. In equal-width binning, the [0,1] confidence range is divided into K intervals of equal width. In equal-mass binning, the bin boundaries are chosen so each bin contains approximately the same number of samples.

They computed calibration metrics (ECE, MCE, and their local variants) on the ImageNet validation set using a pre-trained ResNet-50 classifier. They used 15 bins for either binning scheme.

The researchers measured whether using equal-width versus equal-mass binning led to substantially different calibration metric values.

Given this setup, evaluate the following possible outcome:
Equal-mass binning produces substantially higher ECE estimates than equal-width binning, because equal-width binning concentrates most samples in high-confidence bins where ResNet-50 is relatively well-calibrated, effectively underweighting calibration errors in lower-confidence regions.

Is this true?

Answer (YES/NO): NO